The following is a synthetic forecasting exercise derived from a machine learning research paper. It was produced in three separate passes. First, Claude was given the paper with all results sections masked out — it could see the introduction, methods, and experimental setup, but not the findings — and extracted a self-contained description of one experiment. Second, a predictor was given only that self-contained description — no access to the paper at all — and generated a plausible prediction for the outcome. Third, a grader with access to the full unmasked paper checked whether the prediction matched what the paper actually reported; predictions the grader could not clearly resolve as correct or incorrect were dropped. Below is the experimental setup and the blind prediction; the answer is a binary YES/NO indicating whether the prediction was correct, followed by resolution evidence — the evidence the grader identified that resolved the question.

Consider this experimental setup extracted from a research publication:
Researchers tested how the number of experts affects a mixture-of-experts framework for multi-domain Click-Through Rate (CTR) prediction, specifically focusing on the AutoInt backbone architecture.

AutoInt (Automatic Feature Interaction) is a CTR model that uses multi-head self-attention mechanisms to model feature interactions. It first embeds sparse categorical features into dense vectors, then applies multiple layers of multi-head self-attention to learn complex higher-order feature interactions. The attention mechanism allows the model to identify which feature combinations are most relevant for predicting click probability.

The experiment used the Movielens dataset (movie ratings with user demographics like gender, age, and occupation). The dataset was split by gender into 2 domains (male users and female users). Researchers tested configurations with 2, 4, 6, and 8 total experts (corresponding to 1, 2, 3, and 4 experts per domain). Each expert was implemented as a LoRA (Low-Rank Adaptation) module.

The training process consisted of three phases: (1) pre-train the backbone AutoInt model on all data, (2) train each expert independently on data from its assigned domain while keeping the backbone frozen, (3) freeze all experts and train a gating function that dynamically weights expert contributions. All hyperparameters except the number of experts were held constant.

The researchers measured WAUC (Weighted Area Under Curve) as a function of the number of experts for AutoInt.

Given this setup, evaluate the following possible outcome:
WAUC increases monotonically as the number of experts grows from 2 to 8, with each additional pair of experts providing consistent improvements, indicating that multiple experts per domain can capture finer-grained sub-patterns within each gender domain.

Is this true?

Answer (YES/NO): NO